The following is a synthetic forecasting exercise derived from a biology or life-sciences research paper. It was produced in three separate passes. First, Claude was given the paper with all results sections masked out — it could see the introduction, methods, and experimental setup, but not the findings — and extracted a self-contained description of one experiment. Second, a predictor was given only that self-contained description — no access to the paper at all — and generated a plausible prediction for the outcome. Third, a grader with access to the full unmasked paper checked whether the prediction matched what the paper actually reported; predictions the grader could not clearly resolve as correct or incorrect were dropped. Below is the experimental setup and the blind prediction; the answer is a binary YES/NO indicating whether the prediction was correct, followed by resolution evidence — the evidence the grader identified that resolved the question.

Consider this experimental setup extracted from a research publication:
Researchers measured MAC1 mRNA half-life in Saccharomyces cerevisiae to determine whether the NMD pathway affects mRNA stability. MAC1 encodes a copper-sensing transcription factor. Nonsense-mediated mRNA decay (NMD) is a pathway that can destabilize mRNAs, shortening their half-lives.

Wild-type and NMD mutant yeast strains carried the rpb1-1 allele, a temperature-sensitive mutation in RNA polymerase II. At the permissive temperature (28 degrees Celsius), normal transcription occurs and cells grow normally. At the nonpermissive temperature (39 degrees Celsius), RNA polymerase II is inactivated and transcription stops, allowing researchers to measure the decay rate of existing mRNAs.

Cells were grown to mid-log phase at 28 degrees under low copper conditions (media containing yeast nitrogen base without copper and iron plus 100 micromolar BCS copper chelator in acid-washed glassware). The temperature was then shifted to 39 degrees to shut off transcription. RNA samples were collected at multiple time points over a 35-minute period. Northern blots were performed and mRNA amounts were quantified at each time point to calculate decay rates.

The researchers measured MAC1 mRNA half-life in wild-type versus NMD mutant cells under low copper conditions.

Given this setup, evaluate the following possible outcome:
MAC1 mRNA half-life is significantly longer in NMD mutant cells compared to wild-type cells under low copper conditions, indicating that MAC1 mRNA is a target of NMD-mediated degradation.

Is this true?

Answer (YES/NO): NO